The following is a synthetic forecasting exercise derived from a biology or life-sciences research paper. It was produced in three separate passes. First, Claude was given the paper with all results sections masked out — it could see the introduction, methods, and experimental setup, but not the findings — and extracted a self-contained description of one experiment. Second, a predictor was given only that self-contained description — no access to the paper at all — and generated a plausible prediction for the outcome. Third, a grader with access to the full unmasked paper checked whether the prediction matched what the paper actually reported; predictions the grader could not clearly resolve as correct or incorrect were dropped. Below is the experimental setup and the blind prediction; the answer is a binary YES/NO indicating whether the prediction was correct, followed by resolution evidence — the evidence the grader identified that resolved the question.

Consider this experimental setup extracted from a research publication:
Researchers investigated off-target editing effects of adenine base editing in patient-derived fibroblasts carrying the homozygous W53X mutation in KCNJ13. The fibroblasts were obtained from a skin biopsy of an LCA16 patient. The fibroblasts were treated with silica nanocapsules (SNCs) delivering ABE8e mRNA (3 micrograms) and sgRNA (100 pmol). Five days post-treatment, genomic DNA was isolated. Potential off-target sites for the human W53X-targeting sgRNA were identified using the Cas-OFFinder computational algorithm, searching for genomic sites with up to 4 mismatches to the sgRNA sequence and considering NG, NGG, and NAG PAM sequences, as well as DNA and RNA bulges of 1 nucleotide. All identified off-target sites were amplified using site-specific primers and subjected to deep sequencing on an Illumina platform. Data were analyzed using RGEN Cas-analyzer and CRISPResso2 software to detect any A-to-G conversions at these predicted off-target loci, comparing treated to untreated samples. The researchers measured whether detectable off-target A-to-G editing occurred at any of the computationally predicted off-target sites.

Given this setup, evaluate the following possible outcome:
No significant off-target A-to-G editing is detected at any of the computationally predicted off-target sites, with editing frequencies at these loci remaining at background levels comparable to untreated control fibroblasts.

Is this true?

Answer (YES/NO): YES